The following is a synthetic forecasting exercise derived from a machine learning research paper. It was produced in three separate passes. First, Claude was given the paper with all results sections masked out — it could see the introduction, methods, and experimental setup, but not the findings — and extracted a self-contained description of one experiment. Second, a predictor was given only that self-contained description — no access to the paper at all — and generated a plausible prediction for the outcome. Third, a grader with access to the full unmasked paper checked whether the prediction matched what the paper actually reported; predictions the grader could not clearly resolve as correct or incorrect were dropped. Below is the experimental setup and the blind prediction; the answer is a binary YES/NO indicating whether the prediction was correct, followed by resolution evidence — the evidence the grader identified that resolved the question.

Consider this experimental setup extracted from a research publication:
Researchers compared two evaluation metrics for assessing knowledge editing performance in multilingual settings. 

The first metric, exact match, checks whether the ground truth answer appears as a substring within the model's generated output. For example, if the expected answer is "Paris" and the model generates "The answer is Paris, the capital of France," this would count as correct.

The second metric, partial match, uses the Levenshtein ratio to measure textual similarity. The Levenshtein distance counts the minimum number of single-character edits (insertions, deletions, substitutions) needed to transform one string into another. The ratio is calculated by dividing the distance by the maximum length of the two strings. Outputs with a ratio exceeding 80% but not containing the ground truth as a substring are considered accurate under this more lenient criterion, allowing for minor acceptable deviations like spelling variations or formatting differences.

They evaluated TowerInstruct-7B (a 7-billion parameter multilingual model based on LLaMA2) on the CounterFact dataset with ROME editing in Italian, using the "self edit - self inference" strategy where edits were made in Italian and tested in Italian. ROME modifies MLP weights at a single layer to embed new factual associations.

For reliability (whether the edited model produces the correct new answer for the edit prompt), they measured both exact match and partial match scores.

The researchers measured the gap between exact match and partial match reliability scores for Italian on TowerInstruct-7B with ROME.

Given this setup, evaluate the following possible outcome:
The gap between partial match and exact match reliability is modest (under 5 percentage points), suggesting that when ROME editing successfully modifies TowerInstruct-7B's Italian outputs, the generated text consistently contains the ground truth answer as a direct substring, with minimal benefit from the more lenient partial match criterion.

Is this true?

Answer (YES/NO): NO